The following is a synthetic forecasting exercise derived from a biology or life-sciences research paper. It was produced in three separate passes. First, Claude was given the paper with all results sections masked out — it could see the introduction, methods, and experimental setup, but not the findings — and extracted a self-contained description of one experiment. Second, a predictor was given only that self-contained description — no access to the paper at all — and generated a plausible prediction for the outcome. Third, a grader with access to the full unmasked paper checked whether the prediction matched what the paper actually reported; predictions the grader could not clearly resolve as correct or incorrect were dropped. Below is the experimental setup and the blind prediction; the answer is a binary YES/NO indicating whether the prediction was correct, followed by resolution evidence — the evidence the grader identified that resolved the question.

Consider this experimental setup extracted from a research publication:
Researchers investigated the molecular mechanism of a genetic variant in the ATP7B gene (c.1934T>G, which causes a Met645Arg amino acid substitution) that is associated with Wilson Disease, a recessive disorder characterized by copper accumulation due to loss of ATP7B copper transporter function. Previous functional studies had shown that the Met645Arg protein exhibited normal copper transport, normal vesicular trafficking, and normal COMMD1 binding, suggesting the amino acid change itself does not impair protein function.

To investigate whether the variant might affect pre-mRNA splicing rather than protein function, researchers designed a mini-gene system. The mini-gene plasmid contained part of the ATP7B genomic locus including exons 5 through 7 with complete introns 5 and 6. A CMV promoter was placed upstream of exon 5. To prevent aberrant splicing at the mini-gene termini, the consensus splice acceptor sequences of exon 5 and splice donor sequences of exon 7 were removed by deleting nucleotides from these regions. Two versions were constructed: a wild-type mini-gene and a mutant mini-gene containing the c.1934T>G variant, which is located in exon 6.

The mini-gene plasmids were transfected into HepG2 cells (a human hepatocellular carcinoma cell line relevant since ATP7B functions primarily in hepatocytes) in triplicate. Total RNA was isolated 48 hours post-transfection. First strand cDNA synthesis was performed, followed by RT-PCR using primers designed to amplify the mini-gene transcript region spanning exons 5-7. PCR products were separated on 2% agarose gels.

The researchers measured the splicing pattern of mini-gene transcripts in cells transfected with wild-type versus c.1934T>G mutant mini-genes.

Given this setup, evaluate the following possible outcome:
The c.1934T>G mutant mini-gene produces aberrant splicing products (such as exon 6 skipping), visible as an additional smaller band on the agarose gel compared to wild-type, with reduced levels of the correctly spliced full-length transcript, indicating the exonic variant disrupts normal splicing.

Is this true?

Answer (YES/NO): NO